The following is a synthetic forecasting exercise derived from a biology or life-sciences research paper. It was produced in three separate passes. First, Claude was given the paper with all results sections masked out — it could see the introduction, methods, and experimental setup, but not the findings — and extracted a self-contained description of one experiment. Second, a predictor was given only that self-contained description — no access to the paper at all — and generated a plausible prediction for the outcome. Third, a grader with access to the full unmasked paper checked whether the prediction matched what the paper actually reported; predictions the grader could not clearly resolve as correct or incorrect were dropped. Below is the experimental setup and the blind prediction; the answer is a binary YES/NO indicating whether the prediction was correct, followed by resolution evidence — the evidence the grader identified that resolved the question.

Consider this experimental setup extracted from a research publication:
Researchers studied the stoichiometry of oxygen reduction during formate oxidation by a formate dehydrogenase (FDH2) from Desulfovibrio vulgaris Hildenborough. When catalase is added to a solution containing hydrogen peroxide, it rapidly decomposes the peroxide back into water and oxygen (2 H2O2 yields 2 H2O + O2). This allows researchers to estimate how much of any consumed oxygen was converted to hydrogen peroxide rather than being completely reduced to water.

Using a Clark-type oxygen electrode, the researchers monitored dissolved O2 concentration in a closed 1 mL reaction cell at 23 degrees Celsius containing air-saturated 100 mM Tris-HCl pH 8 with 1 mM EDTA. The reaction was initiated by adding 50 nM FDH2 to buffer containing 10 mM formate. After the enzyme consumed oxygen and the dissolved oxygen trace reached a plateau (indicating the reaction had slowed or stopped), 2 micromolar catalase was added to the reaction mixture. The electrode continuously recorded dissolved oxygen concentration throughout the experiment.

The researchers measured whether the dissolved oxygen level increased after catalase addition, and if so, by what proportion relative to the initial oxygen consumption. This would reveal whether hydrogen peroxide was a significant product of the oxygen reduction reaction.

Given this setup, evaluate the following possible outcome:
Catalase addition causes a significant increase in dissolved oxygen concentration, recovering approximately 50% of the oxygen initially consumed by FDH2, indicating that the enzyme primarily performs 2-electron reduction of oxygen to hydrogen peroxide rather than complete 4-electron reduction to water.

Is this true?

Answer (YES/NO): NO